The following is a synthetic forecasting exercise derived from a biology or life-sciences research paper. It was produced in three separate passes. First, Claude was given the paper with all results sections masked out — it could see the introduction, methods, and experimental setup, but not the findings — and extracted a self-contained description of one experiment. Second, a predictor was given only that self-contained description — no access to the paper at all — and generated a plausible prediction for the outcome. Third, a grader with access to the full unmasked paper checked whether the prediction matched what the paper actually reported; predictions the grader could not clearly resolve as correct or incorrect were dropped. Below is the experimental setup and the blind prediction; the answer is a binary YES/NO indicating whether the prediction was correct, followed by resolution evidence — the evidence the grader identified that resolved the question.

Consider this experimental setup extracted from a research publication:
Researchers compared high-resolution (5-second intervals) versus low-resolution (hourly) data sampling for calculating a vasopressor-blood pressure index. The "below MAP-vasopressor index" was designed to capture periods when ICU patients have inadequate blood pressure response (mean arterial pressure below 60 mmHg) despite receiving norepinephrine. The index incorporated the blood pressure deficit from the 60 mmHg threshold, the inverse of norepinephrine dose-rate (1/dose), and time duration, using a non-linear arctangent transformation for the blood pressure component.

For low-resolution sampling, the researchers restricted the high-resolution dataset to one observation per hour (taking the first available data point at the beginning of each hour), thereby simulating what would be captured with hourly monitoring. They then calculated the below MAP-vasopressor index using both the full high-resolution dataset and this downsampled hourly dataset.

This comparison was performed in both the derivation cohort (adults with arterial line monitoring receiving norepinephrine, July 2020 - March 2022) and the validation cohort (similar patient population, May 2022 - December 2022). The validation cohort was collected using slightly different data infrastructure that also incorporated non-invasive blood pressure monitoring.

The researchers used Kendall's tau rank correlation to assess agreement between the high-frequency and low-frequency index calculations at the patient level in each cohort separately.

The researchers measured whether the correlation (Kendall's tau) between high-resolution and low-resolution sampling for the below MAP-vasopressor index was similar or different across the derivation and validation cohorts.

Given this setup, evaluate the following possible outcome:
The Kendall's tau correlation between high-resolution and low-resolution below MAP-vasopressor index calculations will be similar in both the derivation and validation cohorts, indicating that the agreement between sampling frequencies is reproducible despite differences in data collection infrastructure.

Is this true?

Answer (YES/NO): YES